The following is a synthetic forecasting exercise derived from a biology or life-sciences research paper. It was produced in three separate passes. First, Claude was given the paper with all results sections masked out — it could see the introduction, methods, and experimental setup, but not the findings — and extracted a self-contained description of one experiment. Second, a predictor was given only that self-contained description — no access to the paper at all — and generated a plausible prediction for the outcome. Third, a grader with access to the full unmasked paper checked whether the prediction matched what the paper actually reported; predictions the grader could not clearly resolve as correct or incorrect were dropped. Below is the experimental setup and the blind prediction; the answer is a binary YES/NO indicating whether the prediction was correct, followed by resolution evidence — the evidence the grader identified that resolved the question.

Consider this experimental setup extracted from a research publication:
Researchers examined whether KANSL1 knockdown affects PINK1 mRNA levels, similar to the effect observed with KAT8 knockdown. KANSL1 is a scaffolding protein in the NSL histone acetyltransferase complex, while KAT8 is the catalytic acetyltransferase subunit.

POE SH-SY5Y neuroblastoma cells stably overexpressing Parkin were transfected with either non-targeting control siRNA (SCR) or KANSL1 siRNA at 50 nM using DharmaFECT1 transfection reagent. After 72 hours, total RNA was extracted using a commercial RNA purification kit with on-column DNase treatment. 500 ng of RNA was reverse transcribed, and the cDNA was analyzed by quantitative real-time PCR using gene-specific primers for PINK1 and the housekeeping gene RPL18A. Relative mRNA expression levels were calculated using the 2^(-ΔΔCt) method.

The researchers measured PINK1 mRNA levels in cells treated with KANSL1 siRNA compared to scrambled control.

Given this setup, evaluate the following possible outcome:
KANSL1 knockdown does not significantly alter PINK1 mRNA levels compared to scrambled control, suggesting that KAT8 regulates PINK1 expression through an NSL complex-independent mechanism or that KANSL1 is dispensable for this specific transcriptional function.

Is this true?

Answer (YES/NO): NO